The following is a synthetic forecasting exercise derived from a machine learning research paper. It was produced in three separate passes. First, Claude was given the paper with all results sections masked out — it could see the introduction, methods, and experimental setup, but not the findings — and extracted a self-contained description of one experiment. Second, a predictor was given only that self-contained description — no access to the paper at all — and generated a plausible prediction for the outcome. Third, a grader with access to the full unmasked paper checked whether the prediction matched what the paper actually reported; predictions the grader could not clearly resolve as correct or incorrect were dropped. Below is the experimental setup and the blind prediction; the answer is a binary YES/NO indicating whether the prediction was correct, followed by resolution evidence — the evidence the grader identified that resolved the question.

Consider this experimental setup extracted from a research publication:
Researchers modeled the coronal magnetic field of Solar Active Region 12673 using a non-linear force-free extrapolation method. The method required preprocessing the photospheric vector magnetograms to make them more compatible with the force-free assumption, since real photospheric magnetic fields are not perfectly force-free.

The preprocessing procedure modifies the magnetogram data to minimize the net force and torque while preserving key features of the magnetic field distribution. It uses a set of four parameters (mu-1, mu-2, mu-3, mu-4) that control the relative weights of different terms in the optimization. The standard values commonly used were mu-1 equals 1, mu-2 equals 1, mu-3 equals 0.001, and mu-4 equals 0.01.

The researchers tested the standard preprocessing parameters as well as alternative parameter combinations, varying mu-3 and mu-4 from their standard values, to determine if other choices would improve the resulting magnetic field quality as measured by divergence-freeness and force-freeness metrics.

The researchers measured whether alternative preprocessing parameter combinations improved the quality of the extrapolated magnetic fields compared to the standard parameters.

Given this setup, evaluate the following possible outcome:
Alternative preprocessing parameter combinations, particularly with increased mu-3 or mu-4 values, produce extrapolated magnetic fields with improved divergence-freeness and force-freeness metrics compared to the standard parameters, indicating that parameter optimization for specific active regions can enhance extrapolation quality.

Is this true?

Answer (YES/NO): NO